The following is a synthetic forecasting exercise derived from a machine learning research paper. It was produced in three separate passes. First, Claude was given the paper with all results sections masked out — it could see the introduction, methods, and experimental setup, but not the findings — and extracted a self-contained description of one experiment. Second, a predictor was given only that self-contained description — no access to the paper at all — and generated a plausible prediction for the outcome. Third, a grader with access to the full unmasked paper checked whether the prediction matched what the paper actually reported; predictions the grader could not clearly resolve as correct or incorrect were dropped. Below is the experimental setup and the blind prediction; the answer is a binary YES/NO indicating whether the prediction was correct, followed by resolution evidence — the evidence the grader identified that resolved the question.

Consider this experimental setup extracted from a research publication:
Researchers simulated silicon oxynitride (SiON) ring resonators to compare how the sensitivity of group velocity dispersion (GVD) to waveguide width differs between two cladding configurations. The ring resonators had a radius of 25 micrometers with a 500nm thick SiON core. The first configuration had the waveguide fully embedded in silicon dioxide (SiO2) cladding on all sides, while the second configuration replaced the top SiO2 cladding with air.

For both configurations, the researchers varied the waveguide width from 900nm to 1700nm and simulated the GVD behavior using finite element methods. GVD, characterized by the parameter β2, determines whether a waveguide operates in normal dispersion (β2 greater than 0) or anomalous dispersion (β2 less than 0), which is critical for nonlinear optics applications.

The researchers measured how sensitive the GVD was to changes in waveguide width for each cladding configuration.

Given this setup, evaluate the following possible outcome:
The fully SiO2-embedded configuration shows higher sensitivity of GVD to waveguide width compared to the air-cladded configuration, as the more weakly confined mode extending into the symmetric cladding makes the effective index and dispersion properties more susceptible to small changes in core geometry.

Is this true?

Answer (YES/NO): NO